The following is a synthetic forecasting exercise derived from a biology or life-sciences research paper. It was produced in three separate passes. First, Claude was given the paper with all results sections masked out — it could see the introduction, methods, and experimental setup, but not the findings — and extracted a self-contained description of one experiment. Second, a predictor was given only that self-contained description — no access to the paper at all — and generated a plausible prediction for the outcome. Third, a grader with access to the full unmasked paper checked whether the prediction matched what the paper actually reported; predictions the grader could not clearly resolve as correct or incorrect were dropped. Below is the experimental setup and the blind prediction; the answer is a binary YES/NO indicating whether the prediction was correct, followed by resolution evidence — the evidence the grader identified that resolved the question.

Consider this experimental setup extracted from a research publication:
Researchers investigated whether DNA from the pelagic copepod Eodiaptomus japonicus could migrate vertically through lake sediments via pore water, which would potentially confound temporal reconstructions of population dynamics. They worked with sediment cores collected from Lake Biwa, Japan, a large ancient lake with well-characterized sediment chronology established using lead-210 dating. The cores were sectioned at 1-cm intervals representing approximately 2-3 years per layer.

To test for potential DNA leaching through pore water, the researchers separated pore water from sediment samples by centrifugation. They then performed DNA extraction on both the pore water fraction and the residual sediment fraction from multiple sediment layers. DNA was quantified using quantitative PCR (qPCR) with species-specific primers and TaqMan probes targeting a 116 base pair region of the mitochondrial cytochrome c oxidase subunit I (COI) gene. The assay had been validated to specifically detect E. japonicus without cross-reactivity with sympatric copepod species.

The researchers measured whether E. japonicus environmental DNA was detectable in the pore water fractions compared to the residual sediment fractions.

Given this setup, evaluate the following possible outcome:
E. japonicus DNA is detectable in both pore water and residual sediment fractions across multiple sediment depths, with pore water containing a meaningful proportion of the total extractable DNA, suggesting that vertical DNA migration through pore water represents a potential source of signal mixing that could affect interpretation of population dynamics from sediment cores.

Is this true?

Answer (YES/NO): NO